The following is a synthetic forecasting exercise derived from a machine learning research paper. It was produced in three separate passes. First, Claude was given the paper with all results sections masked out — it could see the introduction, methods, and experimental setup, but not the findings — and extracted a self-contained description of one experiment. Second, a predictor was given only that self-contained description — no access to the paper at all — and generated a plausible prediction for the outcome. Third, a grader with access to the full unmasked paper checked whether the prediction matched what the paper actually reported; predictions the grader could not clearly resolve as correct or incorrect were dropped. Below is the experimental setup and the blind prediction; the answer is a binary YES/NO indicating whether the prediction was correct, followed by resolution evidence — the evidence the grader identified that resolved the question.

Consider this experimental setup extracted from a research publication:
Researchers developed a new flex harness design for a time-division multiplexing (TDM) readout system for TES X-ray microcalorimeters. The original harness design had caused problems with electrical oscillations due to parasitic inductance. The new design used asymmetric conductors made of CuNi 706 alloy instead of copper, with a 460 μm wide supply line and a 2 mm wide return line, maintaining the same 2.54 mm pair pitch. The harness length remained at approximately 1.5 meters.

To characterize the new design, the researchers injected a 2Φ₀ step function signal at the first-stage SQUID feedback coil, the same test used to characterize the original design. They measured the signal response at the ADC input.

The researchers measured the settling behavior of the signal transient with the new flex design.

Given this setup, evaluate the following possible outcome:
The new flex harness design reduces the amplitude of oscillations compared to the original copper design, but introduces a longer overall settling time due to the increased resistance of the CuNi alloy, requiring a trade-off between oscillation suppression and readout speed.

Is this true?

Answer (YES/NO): NO